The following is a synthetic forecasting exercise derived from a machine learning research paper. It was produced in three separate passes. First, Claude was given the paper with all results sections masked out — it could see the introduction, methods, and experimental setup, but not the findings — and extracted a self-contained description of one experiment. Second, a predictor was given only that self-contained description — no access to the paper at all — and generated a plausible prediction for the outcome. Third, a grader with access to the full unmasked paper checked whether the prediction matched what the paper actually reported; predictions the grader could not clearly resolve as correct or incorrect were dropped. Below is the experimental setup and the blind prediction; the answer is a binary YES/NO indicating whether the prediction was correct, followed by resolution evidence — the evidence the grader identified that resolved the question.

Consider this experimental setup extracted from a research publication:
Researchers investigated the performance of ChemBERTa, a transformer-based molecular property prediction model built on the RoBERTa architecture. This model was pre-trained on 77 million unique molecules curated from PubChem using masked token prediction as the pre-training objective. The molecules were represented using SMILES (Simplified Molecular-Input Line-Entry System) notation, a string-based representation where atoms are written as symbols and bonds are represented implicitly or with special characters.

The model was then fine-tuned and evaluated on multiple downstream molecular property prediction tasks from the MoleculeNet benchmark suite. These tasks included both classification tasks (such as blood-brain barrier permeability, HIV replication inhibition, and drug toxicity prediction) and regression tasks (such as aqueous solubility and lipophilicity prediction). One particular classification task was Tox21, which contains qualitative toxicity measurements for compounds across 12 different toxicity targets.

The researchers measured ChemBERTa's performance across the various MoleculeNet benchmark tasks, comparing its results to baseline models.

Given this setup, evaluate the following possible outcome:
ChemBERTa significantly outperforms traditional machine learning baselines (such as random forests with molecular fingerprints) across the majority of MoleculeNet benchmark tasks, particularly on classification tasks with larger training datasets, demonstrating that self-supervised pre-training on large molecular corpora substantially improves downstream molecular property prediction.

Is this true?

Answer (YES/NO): NO